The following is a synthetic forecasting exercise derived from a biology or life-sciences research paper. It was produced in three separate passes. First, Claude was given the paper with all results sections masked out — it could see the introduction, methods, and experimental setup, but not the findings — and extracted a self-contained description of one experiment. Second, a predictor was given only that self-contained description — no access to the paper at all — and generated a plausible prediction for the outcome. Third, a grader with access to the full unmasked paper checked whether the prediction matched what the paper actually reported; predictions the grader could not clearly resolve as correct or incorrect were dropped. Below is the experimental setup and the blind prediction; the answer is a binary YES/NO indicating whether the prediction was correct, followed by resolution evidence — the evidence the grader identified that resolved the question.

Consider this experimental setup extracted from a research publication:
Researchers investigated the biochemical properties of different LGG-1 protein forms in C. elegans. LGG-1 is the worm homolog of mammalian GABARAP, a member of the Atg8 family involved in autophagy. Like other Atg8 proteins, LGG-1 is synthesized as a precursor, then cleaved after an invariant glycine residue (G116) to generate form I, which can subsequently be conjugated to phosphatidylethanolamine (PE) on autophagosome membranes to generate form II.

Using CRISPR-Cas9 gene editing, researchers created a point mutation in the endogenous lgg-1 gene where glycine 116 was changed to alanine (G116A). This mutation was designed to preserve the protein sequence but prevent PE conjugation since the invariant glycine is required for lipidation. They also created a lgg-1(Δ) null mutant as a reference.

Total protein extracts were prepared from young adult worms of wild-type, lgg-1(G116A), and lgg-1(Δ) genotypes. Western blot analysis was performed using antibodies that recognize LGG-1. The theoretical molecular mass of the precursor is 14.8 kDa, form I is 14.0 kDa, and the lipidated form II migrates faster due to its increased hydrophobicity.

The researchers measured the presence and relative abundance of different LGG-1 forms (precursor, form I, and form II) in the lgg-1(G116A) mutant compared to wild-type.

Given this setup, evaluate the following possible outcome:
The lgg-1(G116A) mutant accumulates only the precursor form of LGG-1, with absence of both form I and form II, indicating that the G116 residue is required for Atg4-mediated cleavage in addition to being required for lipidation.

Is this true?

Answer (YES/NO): NO